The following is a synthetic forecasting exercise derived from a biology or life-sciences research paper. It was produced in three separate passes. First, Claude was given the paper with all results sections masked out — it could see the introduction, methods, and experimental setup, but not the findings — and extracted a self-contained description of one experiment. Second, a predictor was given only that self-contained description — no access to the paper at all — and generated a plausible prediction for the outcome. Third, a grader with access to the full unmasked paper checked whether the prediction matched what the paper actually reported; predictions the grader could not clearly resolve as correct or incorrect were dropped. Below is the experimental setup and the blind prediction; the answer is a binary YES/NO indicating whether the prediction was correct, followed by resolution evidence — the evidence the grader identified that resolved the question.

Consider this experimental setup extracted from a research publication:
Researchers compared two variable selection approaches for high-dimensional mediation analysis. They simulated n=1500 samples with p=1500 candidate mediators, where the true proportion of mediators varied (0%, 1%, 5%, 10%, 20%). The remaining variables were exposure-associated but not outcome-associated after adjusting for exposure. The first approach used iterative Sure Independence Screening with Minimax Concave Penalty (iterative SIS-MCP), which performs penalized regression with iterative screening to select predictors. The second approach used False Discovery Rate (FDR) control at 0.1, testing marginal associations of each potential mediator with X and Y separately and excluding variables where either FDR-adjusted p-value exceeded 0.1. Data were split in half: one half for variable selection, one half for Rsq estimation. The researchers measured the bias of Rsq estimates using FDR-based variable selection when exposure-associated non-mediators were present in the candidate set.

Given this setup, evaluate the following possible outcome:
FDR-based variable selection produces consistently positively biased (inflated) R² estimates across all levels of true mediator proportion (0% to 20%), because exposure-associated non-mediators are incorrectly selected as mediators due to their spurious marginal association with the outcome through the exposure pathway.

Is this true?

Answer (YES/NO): NO